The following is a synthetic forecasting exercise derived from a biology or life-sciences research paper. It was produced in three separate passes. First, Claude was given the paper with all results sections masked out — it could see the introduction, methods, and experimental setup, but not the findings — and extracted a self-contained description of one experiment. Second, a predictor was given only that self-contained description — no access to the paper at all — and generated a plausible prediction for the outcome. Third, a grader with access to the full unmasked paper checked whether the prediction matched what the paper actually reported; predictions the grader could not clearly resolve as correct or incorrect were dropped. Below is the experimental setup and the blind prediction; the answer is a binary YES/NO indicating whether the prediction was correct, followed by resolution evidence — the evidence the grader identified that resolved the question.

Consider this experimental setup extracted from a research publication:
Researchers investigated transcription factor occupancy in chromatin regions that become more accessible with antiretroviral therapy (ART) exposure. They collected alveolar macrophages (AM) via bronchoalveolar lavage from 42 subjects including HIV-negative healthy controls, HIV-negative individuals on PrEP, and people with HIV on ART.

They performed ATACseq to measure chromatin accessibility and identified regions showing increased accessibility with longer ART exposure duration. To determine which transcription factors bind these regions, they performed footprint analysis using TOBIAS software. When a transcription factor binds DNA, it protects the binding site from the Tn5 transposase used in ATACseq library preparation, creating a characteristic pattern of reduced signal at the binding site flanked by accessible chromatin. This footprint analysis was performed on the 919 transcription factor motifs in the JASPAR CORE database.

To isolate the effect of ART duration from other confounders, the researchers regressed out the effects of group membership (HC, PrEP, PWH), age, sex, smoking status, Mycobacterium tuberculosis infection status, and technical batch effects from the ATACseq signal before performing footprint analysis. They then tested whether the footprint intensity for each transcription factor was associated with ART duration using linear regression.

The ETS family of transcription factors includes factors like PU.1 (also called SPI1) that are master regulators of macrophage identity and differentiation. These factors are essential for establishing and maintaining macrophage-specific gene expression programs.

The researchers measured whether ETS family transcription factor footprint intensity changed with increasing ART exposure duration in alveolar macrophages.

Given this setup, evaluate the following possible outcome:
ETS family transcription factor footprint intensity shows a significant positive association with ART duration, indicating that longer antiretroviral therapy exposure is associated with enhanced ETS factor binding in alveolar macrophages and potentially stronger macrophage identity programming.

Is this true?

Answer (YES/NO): NO